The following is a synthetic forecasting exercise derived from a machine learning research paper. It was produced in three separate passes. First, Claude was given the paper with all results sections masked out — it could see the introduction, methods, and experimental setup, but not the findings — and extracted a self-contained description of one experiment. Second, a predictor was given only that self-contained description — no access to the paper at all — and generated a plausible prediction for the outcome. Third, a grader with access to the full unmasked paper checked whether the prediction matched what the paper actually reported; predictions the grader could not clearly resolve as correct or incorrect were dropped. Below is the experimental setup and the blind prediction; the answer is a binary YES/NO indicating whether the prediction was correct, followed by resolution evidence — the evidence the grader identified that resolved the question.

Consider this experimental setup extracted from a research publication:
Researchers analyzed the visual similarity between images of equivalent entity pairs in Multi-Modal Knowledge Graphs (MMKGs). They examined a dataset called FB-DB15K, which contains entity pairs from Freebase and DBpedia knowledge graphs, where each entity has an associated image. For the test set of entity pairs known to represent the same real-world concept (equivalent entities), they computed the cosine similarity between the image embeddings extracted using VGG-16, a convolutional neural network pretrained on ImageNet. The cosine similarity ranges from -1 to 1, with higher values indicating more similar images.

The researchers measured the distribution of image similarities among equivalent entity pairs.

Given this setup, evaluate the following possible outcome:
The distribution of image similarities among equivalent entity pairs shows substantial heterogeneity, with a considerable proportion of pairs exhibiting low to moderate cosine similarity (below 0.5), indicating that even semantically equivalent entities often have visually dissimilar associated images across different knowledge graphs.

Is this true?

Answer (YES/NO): YES